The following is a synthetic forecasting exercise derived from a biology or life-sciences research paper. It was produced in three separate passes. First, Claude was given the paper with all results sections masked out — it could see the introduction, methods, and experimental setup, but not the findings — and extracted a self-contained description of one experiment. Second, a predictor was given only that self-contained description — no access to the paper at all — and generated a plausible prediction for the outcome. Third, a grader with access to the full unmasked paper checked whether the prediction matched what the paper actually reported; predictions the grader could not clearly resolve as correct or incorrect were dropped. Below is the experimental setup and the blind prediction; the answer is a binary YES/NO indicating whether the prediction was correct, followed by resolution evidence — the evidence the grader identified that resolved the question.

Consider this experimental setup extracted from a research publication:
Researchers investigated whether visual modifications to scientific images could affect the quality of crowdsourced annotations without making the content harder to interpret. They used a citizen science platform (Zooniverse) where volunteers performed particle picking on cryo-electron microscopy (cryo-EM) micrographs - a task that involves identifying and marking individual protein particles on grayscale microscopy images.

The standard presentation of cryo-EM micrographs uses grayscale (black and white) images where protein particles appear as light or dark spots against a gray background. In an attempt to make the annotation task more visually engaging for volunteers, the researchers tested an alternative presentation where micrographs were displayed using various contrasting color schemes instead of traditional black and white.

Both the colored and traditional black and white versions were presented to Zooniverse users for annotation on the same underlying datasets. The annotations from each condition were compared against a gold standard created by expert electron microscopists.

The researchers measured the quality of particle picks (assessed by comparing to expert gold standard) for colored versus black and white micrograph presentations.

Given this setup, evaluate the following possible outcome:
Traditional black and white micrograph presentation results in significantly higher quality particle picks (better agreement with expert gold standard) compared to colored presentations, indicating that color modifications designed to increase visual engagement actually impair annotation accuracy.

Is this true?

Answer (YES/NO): NO